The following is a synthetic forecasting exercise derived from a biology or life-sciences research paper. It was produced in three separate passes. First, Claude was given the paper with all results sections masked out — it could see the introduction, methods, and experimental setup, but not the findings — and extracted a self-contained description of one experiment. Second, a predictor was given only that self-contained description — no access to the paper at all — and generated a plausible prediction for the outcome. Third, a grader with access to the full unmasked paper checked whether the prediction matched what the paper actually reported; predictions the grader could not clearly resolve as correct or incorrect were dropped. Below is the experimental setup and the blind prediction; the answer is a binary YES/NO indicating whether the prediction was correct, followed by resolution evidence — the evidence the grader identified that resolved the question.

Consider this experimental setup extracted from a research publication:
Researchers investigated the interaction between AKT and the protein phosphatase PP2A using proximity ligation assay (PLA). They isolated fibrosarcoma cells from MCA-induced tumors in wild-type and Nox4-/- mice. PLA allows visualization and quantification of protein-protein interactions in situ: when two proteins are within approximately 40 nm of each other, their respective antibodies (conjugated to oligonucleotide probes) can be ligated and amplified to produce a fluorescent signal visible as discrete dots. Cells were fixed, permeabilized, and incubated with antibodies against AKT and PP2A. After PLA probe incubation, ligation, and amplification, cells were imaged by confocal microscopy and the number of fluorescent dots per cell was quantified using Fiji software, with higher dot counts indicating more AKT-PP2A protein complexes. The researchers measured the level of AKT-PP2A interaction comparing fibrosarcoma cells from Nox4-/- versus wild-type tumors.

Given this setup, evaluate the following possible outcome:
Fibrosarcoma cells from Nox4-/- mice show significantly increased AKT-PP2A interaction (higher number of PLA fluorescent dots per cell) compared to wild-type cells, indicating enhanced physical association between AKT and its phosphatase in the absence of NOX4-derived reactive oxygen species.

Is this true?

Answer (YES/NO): NO